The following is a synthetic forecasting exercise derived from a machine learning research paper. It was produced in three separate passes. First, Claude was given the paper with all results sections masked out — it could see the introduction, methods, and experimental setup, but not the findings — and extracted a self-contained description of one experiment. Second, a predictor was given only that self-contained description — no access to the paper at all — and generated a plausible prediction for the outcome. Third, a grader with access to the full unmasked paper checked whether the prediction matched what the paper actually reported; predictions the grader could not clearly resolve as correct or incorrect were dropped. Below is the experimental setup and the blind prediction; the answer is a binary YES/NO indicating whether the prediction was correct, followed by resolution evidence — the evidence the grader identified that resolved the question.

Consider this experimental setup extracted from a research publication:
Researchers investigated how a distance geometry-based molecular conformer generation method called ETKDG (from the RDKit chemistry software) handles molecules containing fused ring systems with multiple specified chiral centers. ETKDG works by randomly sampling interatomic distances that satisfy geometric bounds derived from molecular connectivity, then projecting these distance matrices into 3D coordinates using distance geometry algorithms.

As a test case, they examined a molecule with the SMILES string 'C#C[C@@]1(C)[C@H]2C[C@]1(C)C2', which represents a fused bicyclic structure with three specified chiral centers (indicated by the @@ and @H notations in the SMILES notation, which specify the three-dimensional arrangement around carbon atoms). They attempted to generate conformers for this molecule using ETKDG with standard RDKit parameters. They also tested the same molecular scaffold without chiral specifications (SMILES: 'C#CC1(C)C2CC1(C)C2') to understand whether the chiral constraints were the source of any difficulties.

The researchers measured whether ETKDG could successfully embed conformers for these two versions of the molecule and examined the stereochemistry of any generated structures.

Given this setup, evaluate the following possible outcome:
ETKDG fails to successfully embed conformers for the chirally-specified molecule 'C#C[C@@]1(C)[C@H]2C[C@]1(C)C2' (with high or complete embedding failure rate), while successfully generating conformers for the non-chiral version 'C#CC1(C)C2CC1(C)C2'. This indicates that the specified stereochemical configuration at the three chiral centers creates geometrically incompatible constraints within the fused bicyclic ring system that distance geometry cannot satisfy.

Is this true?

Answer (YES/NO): YES